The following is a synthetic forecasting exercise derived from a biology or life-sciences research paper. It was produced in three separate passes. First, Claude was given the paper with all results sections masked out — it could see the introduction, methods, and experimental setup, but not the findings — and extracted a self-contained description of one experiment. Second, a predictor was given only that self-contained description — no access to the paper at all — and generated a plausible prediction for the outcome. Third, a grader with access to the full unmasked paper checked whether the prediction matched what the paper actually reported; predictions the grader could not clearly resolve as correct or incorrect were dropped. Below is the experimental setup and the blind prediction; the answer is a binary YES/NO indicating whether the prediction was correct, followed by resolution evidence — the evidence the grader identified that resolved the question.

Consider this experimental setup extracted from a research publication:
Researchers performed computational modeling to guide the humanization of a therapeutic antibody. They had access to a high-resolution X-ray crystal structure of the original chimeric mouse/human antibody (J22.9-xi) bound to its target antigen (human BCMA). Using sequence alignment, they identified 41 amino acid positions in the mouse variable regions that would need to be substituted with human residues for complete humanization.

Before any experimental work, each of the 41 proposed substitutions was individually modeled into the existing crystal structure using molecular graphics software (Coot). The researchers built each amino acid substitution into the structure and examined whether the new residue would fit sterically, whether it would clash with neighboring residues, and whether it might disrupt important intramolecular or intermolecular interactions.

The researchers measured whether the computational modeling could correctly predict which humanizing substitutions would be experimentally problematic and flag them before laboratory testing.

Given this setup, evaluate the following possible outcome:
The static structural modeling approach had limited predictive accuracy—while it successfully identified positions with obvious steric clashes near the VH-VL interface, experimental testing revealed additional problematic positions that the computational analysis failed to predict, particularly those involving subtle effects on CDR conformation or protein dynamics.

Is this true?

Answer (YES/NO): NO